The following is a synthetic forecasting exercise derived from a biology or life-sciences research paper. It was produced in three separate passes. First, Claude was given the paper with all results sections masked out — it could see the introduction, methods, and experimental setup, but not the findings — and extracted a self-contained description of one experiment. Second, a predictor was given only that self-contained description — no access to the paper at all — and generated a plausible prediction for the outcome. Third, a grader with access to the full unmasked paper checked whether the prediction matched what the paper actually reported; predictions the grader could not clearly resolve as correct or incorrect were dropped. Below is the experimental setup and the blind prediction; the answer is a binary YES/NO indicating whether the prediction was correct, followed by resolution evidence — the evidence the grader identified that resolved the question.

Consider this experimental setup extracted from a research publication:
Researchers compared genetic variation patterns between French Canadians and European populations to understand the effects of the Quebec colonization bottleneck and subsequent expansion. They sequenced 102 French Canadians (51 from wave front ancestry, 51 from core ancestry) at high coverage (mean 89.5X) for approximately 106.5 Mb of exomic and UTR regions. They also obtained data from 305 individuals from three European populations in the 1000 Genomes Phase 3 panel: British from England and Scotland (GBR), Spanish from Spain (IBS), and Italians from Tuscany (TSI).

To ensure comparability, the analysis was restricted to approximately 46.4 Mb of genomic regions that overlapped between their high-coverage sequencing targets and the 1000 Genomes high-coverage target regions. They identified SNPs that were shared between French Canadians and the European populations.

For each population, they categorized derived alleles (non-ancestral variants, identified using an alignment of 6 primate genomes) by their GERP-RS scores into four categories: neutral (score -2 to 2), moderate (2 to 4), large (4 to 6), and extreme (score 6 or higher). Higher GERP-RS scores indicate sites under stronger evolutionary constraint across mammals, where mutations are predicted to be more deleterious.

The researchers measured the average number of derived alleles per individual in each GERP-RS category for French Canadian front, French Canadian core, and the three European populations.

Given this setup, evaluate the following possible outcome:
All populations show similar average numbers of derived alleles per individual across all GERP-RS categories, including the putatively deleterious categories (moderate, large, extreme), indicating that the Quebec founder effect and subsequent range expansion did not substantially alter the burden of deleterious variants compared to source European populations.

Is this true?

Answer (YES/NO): NO